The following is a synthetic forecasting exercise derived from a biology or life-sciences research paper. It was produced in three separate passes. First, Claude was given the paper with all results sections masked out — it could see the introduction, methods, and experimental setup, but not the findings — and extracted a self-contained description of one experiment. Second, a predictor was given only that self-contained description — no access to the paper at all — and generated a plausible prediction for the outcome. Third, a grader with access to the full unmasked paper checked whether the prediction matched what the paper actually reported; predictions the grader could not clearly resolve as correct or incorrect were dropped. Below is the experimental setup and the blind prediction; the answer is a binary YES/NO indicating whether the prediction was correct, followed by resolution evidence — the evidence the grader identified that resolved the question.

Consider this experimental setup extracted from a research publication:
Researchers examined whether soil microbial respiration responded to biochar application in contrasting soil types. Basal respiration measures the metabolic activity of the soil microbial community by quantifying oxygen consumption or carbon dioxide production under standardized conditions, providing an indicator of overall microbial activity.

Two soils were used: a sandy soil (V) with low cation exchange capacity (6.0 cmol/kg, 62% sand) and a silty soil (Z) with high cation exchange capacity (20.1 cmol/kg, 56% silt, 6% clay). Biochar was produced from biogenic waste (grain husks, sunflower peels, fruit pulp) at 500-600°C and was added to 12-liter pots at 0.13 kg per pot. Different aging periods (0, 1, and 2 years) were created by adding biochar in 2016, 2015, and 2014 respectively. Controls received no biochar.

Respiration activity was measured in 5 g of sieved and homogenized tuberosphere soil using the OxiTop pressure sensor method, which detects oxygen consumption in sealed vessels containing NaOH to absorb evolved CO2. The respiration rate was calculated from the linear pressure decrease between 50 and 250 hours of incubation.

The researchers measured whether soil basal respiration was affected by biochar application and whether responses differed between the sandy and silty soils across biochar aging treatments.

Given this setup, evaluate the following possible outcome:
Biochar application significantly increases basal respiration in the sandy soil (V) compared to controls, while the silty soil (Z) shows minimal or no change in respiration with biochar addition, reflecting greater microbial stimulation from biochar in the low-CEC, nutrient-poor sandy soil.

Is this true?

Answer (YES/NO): NO